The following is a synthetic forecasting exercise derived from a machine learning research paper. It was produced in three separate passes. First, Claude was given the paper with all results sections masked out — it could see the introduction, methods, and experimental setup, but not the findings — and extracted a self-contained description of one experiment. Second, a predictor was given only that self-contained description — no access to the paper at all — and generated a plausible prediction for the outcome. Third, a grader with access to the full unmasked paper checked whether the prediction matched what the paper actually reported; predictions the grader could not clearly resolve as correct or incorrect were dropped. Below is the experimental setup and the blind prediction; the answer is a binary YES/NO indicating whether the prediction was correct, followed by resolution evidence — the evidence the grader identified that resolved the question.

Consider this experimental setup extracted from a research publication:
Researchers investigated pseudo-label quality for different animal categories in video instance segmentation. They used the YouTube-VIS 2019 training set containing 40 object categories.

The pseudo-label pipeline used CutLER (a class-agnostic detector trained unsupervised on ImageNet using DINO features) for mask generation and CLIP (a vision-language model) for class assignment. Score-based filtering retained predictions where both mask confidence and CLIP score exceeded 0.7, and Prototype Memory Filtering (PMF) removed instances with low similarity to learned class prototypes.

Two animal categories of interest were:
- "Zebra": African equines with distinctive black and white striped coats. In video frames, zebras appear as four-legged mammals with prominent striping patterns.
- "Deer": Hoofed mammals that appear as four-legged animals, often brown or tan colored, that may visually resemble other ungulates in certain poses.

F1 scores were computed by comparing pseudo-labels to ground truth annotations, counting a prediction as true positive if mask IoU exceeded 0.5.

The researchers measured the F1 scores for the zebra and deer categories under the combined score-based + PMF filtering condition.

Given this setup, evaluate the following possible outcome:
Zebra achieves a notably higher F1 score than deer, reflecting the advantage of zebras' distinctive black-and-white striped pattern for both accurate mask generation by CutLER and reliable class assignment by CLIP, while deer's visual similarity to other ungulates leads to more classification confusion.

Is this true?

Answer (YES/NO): YES